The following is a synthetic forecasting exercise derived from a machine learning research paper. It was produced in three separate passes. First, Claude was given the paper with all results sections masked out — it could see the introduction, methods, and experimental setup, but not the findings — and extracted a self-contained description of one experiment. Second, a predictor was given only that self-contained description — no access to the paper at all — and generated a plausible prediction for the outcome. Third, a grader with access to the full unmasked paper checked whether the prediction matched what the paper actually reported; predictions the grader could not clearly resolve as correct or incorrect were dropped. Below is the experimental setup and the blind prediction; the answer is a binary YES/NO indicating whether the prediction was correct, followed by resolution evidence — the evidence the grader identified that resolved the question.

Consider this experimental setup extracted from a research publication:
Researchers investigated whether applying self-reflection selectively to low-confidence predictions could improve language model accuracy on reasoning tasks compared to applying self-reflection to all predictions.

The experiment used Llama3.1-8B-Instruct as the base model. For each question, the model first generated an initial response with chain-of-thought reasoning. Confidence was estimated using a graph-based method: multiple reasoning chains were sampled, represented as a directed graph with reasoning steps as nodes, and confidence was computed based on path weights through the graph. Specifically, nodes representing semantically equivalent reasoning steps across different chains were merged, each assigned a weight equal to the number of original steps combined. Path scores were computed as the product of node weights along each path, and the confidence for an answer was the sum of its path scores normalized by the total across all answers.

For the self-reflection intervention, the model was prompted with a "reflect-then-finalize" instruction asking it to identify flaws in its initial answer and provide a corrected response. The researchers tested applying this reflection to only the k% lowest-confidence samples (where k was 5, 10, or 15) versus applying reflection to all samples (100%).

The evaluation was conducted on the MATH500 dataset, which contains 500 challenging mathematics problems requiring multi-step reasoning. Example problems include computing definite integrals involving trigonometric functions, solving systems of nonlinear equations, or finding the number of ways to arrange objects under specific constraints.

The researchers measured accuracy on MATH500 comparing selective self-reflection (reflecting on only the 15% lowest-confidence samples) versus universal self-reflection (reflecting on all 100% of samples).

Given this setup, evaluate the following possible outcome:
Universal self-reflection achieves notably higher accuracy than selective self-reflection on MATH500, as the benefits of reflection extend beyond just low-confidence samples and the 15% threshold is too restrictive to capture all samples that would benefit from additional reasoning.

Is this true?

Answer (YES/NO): NO